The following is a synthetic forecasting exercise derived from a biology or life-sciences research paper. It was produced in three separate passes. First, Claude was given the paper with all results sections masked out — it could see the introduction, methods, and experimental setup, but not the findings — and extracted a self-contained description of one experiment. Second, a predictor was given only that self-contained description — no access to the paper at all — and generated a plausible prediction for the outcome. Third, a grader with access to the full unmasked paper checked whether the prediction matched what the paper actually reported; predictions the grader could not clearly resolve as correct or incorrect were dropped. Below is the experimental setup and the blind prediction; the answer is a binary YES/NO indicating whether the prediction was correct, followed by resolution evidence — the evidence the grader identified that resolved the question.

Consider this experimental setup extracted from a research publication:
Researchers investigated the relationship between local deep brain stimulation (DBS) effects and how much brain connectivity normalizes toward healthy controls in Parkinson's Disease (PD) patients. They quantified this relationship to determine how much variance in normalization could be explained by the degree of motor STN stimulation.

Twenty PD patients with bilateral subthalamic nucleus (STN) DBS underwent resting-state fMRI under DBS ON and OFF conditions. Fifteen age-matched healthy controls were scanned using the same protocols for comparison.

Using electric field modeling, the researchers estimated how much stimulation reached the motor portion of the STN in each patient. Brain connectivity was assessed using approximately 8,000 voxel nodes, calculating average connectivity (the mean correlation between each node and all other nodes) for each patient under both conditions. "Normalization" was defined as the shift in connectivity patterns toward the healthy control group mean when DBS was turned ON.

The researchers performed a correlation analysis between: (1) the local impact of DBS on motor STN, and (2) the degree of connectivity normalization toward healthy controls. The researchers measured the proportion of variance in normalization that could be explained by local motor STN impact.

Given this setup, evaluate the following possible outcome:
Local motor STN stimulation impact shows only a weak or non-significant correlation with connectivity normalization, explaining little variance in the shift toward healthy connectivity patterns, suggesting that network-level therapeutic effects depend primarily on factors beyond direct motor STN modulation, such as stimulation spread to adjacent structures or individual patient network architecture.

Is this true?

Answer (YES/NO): NO